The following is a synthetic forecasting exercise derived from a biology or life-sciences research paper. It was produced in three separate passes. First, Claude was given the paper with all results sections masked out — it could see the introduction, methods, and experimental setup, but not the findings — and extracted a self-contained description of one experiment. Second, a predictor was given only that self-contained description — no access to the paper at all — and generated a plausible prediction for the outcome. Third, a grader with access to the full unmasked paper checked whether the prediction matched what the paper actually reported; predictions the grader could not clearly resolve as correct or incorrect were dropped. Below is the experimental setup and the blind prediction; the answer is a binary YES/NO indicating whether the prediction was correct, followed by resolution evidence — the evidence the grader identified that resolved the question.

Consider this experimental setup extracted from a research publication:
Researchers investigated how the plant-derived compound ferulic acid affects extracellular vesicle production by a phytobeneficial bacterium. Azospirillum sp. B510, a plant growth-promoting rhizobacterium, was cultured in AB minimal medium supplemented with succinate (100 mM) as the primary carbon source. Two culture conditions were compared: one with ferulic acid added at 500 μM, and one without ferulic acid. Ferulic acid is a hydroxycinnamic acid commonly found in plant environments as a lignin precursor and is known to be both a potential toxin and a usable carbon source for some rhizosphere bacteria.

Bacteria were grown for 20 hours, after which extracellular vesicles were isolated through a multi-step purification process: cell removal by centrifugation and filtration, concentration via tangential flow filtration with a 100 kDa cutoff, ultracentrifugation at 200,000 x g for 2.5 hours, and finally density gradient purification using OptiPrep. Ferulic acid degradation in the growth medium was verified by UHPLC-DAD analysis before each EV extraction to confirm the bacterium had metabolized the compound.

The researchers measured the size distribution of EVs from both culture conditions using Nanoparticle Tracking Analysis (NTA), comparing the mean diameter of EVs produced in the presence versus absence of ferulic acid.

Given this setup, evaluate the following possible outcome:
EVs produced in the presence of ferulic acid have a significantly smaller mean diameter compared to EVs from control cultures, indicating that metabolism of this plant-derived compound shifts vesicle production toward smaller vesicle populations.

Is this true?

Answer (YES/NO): NO